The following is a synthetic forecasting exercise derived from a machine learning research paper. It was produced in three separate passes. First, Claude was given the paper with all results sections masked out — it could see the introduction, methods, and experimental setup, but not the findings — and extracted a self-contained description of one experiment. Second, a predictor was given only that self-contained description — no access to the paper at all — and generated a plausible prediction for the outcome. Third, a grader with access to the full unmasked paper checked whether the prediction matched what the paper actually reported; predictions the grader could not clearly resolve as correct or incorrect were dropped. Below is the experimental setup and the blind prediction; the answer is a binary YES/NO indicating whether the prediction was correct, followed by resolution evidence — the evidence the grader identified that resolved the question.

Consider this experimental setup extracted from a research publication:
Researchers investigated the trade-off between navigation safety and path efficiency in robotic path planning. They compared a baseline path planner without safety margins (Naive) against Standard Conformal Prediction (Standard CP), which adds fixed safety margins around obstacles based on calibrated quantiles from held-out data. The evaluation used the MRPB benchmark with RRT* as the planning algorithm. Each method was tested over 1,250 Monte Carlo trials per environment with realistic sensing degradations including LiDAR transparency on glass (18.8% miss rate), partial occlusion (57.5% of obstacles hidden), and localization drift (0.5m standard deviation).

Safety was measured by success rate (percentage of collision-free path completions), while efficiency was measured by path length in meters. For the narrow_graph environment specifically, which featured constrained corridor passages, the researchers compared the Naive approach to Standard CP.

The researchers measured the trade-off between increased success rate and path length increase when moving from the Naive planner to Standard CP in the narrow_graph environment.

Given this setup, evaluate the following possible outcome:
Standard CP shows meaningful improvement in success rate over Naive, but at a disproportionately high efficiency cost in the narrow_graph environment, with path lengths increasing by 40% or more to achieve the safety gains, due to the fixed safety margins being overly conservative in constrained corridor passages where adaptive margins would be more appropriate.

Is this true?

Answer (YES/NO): NO